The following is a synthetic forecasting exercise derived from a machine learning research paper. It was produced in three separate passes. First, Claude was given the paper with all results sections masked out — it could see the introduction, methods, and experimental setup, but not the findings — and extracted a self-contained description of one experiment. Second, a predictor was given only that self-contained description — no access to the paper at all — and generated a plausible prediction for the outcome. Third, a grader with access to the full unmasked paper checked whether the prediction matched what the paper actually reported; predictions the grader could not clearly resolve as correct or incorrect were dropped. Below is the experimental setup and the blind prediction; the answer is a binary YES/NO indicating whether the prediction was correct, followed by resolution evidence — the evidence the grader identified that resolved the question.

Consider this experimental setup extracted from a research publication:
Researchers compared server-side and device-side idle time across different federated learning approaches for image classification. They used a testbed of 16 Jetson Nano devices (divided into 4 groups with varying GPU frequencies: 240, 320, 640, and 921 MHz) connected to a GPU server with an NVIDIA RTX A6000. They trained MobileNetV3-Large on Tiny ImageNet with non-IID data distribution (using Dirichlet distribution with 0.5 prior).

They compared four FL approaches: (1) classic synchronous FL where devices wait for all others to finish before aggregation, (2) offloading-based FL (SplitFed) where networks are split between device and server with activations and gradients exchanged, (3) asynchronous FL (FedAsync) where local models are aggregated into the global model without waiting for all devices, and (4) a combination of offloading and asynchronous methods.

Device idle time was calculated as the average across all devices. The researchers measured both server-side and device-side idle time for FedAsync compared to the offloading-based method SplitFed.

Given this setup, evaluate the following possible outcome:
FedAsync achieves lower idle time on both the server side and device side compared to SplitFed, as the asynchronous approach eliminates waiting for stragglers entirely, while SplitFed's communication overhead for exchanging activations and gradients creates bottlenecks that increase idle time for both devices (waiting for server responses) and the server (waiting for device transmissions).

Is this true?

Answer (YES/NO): NO